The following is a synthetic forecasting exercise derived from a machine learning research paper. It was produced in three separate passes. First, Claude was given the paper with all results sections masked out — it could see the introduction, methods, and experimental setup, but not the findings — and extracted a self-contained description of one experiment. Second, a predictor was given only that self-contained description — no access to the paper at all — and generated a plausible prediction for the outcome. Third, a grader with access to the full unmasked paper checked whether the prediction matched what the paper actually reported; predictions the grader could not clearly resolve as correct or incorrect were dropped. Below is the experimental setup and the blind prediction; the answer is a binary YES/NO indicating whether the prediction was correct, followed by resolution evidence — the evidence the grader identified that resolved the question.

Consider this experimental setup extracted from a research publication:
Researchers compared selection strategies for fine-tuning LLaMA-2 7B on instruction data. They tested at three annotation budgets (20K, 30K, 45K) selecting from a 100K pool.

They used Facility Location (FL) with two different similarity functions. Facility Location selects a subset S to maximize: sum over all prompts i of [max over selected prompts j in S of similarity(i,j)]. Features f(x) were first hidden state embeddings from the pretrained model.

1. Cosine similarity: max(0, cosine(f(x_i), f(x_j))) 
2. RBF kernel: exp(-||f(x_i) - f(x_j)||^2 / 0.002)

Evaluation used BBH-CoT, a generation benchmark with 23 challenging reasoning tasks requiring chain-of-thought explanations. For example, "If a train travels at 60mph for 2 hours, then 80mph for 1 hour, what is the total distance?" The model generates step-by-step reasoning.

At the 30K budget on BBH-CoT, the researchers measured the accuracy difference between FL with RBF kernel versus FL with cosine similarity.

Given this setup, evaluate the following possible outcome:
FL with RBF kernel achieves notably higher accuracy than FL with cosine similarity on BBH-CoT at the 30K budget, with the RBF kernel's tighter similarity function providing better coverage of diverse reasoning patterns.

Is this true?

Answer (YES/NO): YES